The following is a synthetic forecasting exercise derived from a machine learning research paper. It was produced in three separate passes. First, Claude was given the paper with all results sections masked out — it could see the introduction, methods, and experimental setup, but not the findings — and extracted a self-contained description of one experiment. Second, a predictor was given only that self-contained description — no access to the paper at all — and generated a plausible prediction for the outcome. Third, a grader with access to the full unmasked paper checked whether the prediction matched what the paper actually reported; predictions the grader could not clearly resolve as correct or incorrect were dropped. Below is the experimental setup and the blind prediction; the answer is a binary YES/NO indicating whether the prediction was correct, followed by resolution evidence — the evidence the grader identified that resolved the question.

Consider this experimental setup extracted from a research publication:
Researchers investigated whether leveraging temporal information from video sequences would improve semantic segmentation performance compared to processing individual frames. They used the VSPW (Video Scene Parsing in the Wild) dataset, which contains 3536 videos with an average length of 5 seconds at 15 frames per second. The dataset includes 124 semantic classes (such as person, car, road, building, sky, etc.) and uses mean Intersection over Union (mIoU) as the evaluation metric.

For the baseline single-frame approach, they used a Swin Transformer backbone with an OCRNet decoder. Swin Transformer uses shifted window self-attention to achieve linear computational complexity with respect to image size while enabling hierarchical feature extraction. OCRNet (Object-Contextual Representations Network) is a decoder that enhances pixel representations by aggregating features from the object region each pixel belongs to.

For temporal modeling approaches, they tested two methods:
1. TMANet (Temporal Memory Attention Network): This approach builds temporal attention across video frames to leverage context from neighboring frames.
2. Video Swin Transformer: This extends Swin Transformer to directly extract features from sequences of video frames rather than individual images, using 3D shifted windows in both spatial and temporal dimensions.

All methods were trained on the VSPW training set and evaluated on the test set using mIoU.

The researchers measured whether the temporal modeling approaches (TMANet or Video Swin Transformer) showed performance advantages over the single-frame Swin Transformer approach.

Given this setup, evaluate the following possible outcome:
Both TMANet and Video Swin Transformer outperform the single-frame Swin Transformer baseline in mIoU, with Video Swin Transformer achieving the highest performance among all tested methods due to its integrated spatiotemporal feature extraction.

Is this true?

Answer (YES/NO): NO